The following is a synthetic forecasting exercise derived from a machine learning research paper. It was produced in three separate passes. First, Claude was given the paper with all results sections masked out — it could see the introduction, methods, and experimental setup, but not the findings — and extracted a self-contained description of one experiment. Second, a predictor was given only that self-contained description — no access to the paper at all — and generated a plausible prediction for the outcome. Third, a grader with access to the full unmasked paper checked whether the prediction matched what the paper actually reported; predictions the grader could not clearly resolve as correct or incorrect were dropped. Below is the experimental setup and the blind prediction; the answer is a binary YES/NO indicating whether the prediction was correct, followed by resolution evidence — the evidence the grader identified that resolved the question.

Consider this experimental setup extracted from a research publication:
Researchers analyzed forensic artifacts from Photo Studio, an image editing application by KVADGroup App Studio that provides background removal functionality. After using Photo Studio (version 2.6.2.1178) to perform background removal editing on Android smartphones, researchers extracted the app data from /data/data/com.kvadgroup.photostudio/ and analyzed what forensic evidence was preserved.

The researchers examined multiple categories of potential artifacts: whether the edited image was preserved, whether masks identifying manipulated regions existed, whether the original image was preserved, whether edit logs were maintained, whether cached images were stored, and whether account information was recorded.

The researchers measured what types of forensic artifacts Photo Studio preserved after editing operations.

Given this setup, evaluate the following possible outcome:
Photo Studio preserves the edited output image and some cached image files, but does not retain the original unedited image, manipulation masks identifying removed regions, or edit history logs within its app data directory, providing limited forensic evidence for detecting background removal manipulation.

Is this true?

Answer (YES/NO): NO